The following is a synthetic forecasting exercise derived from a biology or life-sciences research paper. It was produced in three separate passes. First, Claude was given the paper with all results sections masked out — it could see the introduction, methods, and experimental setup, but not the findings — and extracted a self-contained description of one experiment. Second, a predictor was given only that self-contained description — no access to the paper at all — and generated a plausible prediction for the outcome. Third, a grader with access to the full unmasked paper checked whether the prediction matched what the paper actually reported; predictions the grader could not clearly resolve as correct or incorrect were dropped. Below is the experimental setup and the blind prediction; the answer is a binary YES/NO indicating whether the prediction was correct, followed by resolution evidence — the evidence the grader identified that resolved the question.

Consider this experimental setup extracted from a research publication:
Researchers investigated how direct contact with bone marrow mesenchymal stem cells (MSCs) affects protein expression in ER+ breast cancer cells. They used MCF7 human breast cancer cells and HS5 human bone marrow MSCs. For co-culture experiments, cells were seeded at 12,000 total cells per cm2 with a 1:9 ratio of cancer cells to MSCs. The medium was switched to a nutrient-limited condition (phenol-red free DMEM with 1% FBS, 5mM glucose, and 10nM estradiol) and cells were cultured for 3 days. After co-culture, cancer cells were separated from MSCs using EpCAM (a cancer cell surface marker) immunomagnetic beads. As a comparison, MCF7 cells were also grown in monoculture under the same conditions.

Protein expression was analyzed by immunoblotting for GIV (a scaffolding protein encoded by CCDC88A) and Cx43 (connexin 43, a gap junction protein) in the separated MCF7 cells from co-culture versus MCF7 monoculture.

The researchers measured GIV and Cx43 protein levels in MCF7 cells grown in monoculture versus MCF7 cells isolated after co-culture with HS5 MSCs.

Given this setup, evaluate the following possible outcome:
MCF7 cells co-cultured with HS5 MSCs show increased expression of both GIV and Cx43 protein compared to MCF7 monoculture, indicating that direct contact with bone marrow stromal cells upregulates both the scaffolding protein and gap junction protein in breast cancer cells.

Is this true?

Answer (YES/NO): YES